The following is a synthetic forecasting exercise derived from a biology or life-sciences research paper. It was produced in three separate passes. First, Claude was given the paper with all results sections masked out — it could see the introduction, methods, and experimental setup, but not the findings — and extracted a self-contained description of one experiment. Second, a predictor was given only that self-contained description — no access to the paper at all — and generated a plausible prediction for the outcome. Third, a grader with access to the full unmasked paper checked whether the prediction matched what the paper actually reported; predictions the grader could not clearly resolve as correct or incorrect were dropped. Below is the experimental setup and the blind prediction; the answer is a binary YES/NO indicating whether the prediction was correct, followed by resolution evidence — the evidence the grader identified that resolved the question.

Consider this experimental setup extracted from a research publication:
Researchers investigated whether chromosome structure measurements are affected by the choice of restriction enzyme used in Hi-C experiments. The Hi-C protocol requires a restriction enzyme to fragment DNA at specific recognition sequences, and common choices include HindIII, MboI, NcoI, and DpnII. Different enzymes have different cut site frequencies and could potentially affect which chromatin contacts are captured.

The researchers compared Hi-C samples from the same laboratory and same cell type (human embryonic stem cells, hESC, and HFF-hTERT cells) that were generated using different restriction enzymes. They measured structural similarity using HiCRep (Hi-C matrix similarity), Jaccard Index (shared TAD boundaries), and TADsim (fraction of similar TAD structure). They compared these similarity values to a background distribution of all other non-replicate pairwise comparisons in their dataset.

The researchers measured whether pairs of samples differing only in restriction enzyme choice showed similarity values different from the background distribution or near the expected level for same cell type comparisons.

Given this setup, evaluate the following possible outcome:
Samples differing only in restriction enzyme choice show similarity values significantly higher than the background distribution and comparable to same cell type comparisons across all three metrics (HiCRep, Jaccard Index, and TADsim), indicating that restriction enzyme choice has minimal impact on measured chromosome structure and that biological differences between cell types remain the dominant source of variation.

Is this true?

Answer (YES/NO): YES